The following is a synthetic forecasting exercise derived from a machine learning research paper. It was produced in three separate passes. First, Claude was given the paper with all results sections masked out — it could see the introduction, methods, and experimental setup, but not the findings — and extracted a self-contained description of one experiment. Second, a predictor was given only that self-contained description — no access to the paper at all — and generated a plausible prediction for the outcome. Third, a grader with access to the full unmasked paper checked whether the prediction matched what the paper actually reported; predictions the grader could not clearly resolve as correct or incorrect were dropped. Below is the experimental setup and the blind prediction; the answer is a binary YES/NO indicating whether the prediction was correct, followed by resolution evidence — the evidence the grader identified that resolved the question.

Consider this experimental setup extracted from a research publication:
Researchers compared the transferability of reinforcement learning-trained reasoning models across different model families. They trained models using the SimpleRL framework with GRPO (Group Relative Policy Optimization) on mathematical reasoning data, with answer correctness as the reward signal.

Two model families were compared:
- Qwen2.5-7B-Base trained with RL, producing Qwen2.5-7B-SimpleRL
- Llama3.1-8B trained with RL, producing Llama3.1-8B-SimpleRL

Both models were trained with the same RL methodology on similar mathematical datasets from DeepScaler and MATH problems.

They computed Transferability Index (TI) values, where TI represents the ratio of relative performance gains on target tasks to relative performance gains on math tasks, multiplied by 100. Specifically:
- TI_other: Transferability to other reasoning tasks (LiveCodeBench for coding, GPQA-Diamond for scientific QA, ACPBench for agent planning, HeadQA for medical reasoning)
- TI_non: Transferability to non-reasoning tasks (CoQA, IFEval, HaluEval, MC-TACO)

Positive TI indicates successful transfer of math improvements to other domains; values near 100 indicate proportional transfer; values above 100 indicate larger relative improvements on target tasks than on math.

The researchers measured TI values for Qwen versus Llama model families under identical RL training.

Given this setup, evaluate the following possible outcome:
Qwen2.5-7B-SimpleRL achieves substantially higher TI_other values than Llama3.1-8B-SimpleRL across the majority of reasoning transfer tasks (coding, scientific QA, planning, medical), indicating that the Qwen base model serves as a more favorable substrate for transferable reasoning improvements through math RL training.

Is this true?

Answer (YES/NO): NO